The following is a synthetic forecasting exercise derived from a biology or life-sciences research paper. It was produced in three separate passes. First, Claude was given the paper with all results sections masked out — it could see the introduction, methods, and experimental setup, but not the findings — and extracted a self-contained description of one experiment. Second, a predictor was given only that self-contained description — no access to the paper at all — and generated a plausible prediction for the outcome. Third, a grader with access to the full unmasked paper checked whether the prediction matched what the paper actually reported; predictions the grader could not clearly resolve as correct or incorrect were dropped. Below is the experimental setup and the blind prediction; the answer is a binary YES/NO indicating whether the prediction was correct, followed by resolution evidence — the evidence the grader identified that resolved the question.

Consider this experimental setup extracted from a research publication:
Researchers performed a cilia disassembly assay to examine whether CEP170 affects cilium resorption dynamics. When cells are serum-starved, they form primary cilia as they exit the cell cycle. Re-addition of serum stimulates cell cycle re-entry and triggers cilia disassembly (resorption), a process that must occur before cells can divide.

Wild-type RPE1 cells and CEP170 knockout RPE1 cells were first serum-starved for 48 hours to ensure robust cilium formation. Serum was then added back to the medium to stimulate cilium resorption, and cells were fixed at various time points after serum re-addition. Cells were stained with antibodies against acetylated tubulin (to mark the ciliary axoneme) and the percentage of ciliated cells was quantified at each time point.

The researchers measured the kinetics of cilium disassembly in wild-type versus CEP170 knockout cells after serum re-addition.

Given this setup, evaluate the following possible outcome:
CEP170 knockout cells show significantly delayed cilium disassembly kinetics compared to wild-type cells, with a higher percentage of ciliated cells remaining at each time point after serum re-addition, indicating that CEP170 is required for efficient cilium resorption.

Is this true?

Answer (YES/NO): YES